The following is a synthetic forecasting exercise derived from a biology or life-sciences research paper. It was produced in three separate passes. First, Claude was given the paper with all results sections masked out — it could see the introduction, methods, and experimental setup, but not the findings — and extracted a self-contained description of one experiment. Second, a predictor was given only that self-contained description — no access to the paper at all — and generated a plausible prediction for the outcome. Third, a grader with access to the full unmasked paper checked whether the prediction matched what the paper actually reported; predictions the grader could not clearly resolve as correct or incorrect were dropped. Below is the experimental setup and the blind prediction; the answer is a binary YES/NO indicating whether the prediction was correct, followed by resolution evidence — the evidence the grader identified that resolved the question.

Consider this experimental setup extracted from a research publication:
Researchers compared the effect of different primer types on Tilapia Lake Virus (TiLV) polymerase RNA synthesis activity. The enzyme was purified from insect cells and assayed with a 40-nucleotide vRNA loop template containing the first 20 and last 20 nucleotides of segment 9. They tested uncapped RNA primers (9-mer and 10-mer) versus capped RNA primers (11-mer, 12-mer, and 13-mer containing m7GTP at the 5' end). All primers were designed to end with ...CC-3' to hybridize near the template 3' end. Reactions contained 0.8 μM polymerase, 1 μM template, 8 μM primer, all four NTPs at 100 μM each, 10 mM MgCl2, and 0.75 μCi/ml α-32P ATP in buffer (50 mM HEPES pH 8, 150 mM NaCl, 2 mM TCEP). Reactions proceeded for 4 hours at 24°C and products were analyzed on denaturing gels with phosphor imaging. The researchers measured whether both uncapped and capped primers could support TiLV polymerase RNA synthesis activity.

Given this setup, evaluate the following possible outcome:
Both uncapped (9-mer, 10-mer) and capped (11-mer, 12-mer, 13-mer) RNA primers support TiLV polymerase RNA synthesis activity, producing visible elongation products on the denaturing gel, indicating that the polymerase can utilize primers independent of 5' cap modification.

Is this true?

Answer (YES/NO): YES